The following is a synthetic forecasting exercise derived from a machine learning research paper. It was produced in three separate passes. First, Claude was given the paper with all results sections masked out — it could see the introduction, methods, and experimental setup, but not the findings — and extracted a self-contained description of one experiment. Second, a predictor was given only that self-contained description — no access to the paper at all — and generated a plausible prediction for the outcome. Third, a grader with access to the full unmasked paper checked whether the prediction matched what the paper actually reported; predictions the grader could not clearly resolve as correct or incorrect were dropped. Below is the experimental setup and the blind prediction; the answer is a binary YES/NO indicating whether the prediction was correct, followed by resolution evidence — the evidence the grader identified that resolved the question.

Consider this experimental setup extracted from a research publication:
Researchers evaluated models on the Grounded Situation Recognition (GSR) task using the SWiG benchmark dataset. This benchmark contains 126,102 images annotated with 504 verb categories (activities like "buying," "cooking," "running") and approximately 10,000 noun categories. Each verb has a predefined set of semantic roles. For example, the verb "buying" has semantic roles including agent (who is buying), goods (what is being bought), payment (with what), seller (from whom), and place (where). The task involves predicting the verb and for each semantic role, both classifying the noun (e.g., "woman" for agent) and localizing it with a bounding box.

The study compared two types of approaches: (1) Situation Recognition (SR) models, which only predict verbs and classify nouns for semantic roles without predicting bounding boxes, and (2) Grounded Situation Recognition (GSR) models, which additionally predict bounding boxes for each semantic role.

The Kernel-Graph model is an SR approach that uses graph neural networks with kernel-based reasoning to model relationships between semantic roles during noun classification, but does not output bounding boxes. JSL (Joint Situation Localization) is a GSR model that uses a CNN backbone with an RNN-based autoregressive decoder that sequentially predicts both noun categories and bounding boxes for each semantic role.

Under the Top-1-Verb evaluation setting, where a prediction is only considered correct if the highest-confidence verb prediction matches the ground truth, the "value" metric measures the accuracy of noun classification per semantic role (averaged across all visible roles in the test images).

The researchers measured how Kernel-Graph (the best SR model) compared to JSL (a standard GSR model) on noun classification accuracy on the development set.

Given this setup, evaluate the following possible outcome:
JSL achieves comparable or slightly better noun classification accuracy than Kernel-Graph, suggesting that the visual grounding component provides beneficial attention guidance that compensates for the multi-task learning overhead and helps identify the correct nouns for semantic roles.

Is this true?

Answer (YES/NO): NO